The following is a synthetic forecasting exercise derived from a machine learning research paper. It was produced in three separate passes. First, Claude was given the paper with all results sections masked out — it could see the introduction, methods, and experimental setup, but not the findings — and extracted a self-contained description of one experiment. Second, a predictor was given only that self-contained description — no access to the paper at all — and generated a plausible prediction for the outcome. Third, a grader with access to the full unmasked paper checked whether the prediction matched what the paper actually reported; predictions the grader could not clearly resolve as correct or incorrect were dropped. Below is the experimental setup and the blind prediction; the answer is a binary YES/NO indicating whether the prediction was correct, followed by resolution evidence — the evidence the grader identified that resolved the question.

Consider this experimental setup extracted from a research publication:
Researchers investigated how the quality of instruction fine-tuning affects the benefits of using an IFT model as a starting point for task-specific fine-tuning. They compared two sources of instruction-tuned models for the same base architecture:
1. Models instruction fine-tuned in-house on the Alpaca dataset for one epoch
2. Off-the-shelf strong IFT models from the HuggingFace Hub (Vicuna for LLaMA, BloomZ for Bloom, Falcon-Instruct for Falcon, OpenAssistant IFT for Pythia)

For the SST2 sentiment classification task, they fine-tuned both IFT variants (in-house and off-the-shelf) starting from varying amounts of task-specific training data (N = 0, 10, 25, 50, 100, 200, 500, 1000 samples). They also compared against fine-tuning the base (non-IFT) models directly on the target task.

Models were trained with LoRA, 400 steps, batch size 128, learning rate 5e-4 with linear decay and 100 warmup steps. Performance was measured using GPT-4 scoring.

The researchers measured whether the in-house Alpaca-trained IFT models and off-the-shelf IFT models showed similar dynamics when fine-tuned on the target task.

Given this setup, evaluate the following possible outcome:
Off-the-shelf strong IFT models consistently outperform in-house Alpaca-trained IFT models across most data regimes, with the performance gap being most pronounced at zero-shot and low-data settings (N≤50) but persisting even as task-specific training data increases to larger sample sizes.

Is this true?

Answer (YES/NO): NO